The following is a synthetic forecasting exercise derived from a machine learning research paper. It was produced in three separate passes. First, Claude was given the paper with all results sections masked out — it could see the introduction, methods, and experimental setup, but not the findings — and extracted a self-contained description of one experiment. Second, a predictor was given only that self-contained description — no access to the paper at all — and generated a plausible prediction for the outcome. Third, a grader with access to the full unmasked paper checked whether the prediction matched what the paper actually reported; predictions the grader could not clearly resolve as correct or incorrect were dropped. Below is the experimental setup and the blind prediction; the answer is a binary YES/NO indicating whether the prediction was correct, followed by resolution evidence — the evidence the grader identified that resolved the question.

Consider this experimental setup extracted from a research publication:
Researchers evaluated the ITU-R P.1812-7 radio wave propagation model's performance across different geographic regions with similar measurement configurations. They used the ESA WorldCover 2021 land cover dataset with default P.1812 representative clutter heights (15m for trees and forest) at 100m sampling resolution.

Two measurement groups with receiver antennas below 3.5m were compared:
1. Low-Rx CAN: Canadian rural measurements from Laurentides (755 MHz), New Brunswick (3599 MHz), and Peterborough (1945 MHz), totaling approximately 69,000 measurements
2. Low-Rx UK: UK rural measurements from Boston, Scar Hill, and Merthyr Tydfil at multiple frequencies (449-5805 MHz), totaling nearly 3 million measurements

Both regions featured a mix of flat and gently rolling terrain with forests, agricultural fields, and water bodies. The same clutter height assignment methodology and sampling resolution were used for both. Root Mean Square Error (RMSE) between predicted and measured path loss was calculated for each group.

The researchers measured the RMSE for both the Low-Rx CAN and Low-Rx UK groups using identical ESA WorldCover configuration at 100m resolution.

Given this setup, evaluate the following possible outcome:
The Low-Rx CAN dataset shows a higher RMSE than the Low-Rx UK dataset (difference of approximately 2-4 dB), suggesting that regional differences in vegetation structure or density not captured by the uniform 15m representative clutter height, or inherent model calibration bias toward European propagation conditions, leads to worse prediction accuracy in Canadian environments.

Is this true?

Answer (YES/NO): NO